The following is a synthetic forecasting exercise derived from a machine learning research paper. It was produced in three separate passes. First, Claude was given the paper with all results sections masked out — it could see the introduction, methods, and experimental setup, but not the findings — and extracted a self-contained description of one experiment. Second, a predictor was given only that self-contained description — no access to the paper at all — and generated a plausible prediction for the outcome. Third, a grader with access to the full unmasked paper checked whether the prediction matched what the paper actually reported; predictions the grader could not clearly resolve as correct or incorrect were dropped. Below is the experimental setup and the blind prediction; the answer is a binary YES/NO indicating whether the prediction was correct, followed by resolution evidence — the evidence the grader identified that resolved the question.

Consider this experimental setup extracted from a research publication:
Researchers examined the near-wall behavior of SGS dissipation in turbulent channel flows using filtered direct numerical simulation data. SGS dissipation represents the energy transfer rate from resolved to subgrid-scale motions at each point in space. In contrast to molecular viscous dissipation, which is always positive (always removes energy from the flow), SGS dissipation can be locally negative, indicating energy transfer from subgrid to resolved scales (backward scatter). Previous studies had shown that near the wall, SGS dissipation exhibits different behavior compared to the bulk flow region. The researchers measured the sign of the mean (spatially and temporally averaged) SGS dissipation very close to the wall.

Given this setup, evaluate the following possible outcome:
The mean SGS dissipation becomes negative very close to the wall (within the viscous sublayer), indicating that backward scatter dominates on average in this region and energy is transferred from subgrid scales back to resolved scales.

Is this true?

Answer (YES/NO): YES